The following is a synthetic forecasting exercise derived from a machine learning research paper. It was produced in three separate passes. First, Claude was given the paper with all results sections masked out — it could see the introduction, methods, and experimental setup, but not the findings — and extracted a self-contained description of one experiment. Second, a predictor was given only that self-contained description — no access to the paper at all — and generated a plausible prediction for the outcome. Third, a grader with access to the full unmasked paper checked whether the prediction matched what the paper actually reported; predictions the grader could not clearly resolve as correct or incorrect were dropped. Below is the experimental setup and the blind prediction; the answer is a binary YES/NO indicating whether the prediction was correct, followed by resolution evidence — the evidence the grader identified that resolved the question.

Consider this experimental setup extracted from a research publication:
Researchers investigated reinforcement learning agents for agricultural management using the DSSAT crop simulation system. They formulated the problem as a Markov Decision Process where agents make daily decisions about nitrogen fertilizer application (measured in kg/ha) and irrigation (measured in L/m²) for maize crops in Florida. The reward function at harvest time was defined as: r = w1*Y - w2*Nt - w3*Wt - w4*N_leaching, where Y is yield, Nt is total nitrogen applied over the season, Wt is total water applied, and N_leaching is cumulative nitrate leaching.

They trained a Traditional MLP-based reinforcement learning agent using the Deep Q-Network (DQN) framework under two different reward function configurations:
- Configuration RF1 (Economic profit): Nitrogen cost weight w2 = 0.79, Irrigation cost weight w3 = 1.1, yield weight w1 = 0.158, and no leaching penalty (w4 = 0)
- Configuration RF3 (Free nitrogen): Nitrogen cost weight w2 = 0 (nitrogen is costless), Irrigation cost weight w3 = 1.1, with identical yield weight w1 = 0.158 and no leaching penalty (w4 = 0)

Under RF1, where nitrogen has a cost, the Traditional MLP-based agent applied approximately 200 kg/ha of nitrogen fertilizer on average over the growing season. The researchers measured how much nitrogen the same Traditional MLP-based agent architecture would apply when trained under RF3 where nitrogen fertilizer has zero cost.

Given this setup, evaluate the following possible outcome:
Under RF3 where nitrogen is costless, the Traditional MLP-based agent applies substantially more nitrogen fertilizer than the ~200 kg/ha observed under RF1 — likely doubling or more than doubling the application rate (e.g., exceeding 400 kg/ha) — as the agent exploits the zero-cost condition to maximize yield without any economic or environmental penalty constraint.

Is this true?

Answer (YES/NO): YES